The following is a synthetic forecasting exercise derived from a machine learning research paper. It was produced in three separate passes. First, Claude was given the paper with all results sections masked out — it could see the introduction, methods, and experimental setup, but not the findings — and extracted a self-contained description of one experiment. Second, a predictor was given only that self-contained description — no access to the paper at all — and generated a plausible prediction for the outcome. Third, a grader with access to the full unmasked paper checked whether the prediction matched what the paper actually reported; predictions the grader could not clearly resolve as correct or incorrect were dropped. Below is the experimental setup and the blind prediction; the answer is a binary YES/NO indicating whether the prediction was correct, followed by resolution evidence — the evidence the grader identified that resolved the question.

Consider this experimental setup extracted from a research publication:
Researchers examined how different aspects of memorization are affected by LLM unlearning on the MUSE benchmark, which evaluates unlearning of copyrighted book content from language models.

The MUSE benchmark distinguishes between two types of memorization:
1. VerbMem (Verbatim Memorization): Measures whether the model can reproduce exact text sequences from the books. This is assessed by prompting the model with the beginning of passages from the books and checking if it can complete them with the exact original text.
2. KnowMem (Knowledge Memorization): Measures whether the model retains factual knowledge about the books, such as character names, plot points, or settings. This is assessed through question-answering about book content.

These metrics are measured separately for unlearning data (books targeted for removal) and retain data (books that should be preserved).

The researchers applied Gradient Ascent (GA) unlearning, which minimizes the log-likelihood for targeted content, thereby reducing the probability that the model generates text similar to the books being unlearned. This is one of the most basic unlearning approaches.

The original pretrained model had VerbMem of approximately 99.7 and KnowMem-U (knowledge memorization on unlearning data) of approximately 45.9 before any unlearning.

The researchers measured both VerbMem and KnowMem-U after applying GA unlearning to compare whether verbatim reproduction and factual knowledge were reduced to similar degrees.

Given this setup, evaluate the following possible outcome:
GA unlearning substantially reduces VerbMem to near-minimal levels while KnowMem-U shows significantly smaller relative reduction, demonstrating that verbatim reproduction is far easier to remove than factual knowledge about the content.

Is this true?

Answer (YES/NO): NO